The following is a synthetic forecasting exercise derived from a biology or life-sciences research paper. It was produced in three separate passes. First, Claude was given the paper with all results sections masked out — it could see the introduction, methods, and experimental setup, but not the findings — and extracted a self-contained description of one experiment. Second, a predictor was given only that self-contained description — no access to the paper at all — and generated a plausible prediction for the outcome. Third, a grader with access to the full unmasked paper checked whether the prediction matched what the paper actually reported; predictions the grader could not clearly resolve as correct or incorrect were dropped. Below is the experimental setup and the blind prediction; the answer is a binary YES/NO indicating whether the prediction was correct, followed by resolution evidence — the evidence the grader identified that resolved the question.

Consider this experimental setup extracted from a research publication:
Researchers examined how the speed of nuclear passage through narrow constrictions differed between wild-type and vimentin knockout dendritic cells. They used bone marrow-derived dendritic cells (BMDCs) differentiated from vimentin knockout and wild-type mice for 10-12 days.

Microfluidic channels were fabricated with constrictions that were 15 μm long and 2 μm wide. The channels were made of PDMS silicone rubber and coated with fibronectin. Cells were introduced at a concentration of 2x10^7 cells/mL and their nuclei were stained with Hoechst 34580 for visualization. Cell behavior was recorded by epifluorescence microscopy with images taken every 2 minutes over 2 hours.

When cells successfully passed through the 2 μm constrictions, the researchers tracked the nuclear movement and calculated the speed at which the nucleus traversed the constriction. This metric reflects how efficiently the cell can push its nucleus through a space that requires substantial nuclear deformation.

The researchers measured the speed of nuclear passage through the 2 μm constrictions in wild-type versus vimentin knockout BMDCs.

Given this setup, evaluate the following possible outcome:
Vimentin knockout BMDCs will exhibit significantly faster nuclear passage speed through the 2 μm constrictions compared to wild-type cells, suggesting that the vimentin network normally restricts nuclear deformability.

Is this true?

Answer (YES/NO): NO